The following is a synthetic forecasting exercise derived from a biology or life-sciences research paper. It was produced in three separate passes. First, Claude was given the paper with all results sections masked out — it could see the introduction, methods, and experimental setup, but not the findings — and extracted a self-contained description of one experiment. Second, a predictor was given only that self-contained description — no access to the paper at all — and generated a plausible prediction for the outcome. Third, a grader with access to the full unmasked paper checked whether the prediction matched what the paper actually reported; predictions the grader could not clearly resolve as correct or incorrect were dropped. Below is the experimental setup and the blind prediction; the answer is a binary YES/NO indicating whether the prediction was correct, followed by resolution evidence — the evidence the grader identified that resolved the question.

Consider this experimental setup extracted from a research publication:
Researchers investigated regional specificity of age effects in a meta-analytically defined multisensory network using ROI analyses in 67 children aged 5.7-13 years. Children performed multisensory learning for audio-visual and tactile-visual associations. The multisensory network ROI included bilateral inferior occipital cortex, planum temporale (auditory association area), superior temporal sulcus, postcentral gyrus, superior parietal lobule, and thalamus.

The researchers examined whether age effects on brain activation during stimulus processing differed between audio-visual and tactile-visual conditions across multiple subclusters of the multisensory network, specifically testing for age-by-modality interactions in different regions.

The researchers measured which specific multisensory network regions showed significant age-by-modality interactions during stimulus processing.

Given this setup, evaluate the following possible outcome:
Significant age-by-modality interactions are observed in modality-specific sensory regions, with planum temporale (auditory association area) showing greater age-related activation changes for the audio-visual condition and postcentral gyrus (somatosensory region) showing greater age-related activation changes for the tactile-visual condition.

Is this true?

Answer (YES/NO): NO